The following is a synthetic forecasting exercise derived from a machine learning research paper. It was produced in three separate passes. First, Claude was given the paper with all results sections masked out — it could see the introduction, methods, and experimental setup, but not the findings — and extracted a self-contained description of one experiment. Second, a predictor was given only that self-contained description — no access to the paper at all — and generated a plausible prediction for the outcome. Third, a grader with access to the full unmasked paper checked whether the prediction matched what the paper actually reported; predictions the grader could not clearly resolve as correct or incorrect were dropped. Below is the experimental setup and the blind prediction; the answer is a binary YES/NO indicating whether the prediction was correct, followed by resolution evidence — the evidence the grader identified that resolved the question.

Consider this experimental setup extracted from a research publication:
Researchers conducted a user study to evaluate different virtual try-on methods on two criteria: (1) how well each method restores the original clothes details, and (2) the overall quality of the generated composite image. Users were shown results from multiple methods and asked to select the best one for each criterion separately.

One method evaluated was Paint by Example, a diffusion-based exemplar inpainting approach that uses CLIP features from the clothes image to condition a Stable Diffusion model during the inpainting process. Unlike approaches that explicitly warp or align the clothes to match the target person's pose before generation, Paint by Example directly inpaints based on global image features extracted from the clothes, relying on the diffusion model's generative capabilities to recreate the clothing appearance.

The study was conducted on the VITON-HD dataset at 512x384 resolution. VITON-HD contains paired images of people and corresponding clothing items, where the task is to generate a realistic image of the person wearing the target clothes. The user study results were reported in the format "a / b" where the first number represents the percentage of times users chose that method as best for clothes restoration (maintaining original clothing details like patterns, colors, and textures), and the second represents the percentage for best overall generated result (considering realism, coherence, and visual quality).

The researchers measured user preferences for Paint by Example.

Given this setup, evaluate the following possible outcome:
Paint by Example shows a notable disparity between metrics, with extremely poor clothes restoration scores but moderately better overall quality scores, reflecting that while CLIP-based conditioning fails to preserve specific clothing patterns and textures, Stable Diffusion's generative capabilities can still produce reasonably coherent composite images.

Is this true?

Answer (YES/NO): YES